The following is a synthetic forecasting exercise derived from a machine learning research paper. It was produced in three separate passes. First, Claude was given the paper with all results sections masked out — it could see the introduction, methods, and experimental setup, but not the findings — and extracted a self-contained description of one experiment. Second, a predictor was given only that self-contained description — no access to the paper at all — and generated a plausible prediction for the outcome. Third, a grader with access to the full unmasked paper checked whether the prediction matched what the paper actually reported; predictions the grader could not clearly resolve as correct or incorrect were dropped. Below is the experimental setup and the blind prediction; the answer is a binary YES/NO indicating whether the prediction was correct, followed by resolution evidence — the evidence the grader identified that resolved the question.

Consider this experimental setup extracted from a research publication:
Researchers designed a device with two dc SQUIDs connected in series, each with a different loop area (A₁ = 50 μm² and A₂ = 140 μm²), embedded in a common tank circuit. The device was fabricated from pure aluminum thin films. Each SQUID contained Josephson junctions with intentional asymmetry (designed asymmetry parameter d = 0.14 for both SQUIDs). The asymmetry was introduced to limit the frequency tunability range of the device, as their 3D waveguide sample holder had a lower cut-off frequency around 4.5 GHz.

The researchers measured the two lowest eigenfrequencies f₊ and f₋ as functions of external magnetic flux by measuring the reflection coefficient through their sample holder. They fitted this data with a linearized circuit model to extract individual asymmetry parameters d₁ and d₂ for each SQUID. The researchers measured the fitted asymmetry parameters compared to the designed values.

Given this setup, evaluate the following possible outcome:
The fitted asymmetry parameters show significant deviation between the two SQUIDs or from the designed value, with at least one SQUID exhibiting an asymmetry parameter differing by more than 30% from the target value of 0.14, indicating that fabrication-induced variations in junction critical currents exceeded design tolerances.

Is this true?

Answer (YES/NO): YES